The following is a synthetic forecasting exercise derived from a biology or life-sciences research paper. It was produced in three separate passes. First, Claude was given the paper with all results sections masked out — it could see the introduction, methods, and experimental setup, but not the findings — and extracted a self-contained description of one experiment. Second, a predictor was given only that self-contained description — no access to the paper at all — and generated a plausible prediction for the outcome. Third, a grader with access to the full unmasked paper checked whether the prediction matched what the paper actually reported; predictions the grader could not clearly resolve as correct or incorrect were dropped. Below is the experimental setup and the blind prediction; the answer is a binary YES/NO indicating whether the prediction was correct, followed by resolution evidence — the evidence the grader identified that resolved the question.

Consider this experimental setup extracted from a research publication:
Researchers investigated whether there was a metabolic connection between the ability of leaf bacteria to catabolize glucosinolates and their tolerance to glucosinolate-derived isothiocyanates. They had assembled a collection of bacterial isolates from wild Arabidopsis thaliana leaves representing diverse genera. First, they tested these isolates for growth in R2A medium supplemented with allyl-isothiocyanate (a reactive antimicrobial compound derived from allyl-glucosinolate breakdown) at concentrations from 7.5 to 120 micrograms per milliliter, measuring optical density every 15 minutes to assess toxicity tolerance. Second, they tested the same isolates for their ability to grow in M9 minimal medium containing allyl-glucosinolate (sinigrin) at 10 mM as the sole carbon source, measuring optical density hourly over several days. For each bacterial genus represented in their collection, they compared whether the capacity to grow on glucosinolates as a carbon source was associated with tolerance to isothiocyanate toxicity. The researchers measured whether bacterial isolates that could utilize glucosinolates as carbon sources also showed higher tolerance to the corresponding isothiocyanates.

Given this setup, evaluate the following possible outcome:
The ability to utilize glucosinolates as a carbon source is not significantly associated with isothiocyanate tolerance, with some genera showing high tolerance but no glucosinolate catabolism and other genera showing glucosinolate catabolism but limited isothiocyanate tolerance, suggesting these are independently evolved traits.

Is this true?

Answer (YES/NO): NO